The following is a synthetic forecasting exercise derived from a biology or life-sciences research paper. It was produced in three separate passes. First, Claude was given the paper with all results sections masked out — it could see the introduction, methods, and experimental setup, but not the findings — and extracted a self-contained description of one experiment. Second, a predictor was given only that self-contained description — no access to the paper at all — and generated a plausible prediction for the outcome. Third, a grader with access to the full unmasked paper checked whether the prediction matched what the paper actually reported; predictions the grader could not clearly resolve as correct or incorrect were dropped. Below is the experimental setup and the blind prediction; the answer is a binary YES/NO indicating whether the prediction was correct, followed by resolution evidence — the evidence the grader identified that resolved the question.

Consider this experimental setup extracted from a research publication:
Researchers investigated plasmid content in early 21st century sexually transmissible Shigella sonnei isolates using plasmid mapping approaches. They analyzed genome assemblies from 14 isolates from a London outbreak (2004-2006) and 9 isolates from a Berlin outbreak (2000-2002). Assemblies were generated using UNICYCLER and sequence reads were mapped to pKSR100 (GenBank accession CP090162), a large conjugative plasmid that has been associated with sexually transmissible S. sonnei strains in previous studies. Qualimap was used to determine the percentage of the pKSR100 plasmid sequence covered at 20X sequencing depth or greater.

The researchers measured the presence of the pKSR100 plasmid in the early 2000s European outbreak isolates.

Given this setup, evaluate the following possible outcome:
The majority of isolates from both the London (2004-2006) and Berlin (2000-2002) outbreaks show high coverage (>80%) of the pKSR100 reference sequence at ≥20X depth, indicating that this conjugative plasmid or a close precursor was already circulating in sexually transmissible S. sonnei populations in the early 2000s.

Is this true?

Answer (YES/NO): NO